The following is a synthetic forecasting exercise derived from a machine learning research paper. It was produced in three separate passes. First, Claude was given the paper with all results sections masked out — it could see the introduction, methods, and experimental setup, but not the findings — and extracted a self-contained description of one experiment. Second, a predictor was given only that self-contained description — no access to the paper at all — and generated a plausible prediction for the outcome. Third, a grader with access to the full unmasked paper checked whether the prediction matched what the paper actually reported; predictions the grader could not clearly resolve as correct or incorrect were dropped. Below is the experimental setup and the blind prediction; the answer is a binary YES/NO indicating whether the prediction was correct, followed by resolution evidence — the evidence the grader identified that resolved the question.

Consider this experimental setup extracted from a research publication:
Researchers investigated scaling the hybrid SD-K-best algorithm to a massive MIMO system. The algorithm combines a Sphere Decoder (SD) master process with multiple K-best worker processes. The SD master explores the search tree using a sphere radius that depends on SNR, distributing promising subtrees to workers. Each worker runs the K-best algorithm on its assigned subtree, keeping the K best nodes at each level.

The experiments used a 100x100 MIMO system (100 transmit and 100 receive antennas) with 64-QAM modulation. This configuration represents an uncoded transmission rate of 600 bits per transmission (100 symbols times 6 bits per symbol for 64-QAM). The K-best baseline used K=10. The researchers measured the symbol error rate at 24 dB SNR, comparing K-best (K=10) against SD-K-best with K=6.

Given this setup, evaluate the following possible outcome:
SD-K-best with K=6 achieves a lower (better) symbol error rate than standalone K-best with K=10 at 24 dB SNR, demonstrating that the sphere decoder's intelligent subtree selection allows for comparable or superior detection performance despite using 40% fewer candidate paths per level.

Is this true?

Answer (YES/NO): YES